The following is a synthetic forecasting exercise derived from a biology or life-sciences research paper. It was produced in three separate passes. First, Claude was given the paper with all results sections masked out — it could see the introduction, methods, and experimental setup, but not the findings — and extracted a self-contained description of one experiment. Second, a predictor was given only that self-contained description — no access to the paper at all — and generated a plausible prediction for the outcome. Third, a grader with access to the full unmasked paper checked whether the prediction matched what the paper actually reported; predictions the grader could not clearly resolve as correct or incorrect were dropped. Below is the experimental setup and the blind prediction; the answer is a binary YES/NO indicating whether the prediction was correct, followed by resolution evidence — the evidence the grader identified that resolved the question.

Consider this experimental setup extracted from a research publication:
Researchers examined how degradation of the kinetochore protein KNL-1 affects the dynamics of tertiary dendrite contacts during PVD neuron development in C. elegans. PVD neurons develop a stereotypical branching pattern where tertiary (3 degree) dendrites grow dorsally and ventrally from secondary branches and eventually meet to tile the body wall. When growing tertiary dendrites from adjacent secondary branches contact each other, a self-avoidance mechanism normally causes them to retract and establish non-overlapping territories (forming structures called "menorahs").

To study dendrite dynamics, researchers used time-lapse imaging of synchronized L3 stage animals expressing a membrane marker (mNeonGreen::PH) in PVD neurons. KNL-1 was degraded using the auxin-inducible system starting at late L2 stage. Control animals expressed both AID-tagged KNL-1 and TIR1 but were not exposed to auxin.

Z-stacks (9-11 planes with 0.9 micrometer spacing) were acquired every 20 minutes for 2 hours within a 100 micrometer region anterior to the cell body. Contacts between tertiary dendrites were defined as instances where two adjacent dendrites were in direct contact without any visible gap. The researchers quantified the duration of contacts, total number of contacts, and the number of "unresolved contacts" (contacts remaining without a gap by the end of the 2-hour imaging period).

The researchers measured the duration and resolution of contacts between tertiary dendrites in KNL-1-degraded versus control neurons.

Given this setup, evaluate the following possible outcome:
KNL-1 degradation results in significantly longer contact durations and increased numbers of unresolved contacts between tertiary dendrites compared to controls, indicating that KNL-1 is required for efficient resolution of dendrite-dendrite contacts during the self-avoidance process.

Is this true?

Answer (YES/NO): YES